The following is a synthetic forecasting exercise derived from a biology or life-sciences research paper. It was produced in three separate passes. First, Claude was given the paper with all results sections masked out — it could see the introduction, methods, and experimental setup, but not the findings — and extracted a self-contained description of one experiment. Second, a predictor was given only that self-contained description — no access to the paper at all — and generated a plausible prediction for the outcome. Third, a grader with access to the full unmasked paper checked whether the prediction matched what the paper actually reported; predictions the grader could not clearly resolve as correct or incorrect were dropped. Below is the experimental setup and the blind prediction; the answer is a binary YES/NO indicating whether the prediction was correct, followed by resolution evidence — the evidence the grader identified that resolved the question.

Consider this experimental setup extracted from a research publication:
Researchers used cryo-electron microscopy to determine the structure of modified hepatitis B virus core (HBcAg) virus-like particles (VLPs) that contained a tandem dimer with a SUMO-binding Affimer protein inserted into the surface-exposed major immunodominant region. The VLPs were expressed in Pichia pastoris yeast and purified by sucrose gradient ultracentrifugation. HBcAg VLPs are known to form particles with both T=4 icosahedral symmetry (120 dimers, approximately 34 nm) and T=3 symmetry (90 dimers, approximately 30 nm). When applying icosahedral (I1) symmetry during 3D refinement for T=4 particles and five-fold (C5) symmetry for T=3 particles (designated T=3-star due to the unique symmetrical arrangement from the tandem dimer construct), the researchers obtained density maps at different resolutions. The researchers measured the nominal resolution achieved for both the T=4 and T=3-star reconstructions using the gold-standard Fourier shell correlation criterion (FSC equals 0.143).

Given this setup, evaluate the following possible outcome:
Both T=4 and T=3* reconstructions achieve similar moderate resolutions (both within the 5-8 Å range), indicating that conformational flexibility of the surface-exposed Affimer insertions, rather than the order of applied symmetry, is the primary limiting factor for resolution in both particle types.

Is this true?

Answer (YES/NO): NO